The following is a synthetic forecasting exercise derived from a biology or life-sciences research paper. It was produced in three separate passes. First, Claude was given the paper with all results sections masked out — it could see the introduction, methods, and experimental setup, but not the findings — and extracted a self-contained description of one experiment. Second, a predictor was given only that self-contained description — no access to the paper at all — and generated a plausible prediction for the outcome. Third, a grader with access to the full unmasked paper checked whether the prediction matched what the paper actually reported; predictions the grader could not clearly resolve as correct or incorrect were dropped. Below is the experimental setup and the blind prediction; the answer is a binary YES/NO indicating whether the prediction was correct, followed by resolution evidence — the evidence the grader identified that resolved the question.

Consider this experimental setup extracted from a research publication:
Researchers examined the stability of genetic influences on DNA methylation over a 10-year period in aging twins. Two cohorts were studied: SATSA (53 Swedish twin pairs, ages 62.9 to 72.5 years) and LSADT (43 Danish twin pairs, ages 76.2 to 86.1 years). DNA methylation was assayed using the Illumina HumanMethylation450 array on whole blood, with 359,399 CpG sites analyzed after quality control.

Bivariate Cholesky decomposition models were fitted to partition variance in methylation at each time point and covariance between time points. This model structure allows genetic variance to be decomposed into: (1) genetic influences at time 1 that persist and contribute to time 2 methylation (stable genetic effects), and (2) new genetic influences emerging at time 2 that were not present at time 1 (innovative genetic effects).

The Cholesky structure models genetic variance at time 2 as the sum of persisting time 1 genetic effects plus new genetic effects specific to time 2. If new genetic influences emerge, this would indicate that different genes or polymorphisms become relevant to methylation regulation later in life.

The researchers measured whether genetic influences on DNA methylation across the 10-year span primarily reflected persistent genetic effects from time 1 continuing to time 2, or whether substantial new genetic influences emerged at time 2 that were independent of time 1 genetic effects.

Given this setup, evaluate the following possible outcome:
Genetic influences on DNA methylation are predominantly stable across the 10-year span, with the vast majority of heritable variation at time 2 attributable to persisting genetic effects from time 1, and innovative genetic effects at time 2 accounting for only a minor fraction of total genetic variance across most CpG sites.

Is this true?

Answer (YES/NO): YES